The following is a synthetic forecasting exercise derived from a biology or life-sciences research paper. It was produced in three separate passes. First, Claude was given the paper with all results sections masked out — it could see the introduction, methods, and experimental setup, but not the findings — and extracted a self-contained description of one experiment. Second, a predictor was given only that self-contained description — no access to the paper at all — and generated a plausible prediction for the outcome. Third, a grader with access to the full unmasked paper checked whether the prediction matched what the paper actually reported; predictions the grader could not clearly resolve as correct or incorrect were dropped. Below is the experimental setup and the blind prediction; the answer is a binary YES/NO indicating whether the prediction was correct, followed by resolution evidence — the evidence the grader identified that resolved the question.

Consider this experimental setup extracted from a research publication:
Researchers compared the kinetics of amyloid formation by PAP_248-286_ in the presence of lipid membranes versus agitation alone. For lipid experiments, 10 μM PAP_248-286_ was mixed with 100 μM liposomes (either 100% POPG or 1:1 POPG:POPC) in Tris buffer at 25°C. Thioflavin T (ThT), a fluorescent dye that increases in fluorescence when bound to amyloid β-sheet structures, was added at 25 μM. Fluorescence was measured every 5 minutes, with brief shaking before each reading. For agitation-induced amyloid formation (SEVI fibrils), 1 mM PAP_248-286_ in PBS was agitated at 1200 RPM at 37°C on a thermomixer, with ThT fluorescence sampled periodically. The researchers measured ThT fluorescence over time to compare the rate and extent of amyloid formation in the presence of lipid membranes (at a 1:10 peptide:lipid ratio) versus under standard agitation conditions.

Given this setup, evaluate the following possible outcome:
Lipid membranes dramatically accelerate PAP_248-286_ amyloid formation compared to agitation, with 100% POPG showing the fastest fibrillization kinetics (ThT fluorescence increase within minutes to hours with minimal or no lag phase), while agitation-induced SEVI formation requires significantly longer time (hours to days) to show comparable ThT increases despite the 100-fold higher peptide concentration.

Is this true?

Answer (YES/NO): NO